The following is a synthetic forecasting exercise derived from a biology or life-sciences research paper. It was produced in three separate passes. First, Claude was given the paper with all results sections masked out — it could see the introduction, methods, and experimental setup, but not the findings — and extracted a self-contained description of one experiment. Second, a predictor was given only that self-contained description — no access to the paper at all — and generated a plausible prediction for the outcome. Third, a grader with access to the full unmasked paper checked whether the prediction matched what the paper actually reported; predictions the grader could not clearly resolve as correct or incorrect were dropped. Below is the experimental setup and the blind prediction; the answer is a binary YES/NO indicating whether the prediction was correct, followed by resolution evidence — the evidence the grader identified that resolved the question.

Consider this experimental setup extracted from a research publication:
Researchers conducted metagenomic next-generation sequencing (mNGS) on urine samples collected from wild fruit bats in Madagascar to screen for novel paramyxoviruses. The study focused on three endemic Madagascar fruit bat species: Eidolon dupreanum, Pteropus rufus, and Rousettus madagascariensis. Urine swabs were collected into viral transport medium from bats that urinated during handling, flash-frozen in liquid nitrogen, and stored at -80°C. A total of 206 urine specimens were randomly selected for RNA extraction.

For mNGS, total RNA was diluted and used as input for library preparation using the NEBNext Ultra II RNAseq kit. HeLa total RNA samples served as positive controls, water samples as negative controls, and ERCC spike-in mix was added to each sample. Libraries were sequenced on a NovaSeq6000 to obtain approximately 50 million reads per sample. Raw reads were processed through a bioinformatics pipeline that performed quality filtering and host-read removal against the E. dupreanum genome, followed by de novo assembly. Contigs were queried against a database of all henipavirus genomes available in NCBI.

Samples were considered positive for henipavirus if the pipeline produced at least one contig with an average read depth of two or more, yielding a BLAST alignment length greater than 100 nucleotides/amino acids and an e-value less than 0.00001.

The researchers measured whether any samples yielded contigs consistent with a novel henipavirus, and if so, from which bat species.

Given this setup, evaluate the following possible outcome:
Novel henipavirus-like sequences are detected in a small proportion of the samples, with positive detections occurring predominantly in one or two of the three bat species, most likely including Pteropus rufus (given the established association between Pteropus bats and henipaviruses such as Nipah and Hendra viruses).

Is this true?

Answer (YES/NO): NO